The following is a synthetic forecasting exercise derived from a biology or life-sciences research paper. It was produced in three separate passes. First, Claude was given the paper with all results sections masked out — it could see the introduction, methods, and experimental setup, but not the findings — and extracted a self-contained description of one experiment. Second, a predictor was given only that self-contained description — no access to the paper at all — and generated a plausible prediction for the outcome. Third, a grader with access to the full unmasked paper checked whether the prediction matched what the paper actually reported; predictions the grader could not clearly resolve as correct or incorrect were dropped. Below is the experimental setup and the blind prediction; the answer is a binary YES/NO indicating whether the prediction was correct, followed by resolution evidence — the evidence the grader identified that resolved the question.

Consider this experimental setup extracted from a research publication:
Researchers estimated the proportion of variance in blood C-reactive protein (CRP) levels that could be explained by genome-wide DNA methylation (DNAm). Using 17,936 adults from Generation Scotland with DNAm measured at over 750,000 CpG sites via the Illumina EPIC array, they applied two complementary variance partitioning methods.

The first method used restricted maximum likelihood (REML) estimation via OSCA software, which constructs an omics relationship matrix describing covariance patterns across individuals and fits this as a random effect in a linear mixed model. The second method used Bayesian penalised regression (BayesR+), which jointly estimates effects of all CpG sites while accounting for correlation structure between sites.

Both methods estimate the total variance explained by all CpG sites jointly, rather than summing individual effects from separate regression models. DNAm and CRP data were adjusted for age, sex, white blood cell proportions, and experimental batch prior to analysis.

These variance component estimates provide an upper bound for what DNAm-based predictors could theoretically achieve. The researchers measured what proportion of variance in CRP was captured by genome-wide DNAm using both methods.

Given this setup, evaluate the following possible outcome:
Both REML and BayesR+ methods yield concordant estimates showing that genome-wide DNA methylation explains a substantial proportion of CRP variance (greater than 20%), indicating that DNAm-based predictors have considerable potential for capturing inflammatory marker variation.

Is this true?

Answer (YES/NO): YES